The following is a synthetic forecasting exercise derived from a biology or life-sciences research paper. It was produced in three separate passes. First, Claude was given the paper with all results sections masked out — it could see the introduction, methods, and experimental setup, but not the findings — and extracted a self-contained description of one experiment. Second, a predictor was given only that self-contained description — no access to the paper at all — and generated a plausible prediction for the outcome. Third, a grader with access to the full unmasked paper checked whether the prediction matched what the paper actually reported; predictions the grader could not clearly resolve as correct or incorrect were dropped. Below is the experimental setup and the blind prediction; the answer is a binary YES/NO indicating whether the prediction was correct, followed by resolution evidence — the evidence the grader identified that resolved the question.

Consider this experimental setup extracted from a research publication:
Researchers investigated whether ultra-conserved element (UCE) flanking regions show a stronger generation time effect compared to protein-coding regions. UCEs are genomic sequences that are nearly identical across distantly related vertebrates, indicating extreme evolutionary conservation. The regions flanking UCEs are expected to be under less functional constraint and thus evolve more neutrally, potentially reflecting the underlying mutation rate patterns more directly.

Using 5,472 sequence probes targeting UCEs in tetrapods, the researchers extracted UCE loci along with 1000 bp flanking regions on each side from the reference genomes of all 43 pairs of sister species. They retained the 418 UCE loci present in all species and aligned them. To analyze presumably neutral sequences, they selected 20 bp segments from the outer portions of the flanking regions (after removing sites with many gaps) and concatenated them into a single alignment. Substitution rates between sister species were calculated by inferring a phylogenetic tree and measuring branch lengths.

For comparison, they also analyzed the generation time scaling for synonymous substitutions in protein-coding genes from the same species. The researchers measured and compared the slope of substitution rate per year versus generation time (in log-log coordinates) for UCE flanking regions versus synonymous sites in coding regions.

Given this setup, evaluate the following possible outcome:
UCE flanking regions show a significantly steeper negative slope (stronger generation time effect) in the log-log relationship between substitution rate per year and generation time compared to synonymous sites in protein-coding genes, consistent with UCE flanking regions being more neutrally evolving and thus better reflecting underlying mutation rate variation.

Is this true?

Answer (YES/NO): NO